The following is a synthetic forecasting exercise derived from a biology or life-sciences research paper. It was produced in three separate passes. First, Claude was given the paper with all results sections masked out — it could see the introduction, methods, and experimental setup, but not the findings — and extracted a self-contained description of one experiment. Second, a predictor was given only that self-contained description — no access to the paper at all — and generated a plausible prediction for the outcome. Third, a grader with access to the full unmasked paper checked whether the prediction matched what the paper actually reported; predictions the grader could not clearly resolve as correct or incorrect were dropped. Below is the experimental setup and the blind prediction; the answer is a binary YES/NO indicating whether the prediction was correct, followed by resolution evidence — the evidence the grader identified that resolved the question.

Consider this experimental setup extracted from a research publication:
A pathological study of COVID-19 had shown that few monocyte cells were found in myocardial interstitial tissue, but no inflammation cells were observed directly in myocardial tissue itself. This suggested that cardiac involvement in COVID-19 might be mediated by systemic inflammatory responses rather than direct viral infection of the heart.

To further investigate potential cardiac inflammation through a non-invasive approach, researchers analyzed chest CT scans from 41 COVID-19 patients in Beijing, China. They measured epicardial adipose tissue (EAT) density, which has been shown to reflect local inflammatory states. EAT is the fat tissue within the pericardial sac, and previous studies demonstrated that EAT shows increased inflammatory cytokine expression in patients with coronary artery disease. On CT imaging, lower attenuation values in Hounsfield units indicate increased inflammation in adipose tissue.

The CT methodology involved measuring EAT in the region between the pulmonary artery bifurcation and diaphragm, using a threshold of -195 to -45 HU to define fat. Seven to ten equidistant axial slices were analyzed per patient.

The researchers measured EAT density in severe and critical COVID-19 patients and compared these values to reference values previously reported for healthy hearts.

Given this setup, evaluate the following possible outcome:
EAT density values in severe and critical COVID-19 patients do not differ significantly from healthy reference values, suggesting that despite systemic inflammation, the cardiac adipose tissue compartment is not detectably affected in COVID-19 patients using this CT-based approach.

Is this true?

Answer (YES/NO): NO